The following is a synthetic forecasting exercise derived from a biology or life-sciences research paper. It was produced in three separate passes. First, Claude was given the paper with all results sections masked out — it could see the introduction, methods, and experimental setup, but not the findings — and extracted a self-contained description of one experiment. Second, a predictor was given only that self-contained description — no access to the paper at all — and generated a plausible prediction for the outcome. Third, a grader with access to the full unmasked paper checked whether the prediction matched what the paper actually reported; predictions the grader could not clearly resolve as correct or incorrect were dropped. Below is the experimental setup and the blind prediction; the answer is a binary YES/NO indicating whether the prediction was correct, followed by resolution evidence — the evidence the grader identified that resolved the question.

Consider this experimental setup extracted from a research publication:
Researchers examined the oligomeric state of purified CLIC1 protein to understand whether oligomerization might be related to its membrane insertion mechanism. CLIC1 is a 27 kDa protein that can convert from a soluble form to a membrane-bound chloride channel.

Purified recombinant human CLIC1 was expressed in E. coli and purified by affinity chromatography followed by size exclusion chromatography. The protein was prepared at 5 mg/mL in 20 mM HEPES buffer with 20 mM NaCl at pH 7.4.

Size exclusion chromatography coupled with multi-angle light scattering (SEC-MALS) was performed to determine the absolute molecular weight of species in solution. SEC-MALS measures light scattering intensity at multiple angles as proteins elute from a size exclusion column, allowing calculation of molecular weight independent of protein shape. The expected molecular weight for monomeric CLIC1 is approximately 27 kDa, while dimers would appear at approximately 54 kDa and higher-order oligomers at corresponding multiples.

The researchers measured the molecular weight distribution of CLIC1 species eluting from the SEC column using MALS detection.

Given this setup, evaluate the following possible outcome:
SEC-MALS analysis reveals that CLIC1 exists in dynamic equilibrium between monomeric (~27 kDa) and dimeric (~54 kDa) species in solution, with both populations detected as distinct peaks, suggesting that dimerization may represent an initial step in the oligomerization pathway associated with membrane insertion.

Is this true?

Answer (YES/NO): NO